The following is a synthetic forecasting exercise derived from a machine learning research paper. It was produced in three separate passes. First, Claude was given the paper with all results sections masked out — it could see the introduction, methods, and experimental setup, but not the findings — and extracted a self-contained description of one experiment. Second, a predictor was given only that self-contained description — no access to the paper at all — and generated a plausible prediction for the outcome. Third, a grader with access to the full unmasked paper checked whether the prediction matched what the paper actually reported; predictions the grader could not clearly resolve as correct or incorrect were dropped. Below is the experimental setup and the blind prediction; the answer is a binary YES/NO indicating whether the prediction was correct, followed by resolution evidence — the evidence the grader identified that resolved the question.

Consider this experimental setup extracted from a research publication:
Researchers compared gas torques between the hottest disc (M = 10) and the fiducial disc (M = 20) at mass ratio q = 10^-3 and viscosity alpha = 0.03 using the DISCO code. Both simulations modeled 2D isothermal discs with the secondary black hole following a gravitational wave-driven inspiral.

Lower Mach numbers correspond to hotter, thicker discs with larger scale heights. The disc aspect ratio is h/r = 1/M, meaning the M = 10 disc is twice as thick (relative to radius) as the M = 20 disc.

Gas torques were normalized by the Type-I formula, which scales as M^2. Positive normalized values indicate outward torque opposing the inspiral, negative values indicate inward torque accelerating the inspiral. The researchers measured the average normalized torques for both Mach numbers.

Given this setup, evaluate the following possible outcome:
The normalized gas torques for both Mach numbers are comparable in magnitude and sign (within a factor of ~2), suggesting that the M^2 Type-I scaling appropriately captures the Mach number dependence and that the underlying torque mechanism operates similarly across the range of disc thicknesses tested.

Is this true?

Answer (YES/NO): NO